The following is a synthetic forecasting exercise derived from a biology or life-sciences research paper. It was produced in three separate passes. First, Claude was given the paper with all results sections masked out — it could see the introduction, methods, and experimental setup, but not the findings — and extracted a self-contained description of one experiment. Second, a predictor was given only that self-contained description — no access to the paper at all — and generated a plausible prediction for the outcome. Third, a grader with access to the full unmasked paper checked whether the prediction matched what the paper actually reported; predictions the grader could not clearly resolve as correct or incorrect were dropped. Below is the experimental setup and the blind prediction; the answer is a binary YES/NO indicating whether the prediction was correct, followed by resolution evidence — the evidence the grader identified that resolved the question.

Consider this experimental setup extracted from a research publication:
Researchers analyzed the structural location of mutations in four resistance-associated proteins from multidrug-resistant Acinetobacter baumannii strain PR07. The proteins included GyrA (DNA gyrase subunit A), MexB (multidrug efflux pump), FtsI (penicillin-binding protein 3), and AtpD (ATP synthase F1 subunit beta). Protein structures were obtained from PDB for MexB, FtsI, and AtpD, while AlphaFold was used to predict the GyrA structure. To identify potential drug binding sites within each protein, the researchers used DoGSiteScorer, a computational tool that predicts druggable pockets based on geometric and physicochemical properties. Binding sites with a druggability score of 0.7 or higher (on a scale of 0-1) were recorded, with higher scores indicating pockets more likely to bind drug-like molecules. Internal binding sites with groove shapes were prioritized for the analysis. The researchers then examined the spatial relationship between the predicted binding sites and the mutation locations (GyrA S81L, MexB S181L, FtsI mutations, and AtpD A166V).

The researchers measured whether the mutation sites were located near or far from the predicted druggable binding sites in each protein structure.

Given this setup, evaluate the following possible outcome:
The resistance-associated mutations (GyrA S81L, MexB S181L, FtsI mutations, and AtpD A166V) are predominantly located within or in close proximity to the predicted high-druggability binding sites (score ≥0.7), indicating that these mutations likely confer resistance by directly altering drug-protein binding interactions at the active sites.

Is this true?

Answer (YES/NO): NO